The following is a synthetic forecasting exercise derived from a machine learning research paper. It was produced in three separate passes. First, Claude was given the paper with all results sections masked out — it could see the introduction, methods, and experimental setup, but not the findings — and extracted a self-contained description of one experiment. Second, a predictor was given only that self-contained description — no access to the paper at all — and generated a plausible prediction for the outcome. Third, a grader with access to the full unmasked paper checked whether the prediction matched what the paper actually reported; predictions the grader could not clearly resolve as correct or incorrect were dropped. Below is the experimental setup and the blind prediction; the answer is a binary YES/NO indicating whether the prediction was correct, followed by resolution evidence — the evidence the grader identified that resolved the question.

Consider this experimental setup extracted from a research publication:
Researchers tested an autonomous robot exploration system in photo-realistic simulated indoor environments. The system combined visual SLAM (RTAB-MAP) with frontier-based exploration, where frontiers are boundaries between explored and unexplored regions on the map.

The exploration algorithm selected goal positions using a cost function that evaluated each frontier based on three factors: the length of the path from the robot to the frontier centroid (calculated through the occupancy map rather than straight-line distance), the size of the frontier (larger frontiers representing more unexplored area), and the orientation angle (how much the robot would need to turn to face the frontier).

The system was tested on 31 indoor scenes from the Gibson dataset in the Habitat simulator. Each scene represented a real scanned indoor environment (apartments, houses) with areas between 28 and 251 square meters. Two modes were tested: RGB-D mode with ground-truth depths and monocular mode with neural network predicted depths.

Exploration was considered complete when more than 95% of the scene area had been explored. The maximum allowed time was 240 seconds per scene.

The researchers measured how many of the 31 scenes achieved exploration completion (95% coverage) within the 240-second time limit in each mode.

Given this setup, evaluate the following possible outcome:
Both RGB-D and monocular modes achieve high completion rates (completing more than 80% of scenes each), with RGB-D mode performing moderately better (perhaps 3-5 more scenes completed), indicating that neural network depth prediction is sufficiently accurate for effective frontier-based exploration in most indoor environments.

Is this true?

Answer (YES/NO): NO